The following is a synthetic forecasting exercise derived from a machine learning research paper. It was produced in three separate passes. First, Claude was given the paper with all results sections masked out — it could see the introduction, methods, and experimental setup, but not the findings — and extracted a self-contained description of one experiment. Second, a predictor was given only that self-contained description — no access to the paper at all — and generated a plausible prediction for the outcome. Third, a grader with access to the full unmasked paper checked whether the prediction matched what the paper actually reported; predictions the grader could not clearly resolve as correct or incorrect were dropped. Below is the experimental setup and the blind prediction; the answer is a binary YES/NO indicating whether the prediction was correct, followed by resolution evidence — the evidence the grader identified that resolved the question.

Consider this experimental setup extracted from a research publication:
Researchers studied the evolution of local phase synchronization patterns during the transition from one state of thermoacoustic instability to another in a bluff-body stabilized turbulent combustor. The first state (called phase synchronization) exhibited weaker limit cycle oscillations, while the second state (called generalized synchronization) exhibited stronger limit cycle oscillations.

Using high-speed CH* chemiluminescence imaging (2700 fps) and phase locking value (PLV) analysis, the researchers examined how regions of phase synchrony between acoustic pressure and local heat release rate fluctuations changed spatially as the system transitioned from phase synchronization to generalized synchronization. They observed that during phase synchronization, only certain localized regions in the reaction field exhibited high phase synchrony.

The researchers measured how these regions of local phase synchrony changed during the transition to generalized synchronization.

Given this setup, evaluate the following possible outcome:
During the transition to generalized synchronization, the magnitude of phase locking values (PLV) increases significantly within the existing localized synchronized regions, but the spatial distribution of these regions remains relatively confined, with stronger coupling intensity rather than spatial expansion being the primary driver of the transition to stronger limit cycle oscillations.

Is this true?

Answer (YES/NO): NO